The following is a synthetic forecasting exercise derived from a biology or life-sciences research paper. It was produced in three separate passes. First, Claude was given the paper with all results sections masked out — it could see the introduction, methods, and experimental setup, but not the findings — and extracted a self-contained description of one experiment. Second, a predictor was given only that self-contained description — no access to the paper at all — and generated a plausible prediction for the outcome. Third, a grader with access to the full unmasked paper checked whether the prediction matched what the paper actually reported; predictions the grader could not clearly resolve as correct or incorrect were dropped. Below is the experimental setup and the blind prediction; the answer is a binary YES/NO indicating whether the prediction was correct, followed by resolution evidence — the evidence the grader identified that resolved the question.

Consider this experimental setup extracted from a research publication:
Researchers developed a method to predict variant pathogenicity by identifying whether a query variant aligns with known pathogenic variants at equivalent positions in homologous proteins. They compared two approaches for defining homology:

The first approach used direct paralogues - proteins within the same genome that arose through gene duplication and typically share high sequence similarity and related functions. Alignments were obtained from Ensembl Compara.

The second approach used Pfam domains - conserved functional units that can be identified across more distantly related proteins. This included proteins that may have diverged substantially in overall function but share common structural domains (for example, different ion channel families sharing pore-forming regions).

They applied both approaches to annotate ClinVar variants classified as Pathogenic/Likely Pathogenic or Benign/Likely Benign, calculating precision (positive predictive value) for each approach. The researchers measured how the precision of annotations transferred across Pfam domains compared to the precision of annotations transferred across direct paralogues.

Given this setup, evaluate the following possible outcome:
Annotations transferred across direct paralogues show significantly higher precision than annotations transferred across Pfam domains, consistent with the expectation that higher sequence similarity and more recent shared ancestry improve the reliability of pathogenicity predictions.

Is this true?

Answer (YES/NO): NO